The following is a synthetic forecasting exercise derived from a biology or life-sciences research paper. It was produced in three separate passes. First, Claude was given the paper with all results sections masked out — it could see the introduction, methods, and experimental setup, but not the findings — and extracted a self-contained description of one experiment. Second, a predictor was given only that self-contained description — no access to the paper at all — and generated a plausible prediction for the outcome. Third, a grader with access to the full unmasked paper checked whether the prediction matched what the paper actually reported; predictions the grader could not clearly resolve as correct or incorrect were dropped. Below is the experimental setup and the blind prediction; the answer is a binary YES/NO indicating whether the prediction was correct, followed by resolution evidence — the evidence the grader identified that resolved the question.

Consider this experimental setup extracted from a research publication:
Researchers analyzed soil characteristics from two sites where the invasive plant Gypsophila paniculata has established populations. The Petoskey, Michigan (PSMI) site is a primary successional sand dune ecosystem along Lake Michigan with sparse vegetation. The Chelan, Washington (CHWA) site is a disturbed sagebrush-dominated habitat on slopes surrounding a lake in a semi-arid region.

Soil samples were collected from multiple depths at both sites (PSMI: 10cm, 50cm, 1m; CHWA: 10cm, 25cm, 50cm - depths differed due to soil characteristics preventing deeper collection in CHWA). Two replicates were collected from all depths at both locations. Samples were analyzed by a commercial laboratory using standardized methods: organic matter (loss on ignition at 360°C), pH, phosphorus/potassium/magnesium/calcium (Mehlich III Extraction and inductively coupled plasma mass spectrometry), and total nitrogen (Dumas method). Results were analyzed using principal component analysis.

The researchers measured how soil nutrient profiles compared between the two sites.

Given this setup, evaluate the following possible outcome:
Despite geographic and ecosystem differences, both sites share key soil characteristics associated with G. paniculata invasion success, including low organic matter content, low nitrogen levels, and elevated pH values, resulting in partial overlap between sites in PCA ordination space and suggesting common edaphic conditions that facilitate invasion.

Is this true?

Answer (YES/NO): NO